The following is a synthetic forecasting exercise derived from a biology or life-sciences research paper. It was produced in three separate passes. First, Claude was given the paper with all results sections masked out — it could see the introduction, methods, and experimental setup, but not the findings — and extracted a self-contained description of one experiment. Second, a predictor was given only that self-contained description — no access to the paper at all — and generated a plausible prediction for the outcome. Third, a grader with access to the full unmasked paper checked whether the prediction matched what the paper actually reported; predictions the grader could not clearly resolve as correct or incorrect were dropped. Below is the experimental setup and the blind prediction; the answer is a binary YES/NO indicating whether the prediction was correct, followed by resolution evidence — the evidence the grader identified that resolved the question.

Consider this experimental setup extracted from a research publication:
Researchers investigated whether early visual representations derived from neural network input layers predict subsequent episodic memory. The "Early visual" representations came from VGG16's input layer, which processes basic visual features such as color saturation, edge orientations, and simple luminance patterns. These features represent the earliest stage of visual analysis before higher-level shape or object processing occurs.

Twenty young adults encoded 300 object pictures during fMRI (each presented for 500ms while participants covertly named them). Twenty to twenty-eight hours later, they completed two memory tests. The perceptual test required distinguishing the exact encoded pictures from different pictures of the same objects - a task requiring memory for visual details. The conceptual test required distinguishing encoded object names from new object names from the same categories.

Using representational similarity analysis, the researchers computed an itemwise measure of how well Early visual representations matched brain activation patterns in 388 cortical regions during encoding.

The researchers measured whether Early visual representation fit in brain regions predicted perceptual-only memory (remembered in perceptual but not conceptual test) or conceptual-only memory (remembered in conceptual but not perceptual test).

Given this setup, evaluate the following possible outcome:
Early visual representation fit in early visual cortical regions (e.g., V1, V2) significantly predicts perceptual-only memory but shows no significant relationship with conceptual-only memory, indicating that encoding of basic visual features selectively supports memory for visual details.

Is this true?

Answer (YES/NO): YES